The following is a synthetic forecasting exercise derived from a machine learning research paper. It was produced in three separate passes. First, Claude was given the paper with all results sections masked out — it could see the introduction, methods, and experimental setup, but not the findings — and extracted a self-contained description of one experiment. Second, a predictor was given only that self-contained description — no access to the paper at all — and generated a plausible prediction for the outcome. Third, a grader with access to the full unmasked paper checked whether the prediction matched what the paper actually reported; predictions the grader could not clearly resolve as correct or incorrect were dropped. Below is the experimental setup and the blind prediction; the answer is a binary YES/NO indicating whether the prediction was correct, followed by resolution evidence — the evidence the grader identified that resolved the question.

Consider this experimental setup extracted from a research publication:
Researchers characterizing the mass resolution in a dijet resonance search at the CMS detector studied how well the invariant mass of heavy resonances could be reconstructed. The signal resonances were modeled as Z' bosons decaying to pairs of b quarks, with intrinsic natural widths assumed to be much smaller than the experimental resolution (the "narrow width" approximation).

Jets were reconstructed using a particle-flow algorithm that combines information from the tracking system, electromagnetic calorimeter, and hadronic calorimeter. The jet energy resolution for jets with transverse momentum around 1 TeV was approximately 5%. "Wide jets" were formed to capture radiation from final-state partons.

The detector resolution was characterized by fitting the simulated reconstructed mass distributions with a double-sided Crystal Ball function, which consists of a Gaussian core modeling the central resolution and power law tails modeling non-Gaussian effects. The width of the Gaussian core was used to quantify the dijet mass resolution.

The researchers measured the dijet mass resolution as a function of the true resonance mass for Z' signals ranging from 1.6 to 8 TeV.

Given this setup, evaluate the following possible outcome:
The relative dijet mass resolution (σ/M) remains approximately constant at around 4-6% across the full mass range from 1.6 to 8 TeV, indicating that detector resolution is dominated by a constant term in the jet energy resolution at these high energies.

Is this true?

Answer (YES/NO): NO